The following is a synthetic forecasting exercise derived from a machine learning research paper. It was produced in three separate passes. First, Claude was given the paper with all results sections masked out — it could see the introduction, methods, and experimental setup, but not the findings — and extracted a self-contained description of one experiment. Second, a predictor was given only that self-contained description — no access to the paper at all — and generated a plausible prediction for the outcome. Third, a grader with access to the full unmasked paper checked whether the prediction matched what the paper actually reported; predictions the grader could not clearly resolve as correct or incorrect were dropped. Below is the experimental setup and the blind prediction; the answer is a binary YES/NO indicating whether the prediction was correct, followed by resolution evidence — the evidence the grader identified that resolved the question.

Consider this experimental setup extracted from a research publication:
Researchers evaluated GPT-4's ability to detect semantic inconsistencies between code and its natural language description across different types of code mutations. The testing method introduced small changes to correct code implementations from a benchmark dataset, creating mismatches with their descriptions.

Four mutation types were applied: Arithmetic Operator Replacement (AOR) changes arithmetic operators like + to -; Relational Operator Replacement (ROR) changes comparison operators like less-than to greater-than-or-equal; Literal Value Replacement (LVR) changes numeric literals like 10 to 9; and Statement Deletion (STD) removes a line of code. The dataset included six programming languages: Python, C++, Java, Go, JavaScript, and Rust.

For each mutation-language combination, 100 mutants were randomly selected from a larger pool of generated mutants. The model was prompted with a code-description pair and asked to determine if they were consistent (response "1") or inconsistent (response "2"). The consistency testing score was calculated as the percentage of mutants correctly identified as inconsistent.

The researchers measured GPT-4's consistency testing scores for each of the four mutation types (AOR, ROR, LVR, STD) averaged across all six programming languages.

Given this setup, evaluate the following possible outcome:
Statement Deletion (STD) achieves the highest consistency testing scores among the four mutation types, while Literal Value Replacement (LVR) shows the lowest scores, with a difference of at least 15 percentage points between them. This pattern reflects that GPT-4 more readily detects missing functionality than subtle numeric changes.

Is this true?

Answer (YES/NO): NO